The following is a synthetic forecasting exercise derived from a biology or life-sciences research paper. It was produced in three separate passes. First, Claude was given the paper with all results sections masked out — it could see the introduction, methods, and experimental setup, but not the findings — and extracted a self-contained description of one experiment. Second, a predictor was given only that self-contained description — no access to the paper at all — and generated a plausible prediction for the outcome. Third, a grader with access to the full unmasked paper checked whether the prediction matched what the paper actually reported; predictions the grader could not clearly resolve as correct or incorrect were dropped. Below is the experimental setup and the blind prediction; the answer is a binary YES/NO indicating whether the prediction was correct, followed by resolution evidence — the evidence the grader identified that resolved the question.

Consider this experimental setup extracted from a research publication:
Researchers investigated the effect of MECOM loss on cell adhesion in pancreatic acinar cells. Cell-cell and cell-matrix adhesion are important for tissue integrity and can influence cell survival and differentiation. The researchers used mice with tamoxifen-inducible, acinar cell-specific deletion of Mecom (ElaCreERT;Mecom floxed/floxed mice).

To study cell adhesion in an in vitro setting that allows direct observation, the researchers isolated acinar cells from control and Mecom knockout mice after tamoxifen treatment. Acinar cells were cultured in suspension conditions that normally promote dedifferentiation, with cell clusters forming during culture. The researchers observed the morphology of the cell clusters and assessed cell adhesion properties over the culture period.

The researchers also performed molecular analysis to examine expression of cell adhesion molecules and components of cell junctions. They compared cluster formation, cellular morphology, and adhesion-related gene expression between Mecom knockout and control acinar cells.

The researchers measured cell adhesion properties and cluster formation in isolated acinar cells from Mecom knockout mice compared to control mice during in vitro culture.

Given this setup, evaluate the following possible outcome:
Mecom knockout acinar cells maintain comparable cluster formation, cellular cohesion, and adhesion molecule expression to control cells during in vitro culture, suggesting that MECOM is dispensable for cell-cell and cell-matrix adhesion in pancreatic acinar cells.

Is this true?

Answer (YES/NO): NO